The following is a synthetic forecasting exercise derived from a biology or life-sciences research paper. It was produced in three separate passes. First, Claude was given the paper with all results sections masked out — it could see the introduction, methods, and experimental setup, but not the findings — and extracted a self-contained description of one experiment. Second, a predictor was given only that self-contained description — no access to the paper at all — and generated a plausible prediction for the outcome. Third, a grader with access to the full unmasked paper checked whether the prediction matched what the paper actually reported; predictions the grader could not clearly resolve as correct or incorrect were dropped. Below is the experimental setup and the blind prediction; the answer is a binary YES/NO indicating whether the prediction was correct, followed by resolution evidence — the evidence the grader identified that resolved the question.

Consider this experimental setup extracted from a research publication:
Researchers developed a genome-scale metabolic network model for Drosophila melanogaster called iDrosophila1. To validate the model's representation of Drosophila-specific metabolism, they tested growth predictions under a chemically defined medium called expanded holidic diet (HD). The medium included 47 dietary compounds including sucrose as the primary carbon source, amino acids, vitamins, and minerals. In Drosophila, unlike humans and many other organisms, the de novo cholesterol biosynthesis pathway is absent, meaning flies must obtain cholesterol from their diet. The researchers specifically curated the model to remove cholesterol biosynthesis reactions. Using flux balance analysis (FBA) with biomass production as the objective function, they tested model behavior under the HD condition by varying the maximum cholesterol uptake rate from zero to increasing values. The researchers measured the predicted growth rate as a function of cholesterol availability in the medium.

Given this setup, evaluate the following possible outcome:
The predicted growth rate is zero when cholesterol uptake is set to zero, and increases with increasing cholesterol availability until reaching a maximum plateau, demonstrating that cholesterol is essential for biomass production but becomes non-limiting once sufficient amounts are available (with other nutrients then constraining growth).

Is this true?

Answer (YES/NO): YES